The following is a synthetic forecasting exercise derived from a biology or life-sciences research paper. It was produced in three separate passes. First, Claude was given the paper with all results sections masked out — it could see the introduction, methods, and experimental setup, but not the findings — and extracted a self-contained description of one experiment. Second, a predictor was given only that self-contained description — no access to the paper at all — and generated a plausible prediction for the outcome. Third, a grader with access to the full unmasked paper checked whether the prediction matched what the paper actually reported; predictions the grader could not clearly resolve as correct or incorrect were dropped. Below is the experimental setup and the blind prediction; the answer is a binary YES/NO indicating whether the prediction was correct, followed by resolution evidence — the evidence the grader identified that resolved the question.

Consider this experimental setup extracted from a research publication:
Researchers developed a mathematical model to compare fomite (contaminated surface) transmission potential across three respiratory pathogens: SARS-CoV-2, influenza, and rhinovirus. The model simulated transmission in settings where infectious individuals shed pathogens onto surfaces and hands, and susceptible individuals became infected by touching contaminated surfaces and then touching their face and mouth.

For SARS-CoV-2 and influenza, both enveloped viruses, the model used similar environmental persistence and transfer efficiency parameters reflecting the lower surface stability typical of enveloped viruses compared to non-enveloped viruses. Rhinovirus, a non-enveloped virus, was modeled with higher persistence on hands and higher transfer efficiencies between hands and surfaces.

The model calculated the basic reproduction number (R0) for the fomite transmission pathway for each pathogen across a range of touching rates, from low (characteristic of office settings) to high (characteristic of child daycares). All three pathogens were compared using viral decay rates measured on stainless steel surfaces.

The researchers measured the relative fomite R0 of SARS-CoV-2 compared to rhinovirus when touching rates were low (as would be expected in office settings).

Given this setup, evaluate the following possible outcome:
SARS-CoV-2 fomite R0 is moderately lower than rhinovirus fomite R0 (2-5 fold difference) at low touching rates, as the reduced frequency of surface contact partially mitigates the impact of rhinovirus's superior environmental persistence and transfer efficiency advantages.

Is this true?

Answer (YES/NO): NO